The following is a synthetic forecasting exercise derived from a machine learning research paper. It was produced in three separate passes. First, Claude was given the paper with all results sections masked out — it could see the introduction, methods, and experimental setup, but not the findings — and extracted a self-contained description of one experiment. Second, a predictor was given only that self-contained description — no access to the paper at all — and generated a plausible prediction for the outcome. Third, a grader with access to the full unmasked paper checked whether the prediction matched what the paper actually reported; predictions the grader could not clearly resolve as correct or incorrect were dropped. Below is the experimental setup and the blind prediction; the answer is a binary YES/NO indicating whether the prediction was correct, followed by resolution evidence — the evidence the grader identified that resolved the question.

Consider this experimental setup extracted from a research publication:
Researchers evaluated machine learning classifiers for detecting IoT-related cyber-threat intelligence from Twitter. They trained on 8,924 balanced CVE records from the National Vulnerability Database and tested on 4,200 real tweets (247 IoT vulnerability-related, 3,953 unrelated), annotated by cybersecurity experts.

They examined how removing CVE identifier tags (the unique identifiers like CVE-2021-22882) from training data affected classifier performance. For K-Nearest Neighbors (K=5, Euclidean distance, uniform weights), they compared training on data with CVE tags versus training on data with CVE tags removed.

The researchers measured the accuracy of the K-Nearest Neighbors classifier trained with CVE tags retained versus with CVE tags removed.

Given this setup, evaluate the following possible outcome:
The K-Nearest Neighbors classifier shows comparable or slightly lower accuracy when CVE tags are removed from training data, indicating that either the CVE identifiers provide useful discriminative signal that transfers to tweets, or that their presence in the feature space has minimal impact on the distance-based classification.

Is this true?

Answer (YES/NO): NO